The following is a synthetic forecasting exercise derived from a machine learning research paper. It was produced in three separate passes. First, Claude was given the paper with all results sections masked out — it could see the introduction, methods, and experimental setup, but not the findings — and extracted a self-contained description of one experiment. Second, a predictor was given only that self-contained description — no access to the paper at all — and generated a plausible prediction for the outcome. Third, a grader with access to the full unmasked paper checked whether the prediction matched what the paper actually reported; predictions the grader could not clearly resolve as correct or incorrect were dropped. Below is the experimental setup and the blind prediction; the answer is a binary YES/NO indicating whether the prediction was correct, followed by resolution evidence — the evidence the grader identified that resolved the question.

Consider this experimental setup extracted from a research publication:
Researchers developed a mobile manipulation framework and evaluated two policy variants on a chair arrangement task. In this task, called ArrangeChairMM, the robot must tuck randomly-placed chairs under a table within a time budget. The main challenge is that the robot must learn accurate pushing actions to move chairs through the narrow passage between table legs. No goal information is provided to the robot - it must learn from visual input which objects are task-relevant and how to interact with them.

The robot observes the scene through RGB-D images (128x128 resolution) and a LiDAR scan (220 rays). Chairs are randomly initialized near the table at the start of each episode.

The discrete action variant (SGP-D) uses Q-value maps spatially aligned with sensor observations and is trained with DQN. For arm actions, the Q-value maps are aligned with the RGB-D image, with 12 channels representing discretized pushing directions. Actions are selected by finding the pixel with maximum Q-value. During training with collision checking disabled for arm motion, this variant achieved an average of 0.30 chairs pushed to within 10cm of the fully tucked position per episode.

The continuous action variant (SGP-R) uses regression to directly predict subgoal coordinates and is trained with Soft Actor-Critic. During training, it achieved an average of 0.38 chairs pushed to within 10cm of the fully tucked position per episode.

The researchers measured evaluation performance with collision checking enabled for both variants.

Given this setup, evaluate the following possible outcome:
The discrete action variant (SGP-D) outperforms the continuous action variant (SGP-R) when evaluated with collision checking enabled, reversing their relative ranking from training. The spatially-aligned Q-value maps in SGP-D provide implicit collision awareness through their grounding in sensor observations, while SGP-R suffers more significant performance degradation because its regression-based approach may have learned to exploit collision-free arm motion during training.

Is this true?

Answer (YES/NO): YES